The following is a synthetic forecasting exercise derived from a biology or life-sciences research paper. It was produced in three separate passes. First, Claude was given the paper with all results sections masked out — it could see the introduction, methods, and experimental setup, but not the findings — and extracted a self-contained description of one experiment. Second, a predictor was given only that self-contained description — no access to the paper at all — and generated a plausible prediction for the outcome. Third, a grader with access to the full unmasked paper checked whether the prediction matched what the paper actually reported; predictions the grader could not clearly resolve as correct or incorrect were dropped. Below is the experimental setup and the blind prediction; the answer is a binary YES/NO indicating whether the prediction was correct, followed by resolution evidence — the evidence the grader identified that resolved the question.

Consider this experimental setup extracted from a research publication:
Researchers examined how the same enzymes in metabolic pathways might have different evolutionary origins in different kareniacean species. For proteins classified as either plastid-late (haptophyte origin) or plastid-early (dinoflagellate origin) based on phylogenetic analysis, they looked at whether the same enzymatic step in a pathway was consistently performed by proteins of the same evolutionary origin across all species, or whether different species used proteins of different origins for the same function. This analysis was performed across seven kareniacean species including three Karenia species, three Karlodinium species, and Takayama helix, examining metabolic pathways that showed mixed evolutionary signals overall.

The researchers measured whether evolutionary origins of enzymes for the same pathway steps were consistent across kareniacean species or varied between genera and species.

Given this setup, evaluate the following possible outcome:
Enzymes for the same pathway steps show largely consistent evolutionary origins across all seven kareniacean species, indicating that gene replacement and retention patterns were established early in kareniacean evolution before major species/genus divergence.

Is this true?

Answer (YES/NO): NO